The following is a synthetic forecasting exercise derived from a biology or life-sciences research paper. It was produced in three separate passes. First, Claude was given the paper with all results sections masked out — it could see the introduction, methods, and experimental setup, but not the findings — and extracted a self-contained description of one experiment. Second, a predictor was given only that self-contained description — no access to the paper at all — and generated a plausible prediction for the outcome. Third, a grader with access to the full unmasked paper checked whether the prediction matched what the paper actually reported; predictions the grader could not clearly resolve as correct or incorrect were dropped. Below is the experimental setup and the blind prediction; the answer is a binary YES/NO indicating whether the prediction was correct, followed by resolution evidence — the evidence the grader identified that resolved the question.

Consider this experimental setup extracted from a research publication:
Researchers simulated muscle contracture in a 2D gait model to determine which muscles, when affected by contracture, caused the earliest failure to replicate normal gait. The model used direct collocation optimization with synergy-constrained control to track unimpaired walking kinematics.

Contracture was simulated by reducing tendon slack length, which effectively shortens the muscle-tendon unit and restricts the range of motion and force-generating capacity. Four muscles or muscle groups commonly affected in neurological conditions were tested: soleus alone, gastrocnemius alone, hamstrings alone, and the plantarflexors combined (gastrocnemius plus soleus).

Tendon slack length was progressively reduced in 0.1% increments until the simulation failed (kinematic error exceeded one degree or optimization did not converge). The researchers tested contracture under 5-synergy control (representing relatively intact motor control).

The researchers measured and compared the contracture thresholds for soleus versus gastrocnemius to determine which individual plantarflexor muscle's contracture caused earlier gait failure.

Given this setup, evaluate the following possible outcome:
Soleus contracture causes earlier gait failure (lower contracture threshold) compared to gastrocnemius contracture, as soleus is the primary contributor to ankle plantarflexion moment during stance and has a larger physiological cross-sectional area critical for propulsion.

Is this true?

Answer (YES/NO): NO